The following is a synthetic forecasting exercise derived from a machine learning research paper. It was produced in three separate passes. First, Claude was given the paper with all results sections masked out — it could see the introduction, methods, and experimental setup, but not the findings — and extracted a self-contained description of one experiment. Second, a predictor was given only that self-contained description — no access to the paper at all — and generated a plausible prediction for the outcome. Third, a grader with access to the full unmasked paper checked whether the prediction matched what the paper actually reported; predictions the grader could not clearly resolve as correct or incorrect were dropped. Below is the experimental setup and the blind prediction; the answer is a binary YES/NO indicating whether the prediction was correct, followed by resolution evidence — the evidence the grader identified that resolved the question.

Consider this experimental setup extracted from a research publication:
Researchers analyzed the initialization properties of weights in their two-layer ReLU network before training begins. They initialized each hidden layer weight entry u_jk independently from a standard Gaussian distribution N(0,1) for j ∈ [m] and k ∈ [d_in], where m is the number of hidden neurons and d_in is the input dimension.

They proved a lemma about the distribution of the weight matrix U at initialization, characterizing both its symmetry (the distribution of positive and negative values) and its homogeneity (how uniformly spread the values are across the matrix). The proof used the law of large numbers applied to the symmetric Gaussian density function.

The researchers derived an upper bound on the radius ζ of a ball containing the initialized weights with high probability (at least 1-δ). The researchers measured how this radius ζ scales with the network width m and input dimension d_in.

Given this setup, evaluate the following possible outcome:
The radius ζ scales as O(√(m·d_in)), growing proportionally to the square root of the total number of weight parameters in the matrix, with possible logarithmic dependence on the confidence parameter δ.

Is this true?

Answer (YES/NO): NO